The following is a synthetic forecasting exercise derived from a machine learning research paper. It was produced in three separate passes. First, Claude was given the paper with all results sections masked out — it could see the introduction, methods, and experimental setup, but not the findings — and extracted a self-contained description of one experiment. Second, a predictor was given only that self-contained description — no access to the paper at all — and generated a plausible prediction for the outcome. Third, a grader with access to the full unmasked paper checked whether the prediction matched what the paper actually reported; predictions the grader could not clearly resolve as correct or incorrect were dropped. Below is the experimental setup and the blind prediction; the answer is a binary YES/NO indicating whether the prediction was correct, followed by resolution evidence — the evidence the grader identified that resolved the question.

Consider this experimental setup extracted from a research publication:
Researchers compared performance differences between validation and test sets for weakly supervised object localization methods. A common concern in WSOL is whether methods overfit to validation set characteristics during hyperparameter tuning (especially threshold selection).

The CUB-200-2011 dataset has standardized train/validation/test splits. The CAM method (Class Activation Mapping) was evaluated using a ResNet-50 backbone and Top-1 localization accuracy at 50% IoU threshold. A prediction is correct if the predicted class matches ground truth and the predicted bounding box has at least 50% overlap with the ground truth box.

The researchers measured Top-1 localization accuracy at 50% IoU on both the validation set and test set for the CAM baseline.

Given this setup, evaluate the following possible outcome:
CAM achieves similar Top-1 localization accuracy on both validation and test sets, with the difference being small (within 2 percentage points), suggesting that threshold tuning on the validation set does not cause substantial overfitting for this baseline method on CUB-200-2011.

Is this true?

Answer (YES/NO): NO